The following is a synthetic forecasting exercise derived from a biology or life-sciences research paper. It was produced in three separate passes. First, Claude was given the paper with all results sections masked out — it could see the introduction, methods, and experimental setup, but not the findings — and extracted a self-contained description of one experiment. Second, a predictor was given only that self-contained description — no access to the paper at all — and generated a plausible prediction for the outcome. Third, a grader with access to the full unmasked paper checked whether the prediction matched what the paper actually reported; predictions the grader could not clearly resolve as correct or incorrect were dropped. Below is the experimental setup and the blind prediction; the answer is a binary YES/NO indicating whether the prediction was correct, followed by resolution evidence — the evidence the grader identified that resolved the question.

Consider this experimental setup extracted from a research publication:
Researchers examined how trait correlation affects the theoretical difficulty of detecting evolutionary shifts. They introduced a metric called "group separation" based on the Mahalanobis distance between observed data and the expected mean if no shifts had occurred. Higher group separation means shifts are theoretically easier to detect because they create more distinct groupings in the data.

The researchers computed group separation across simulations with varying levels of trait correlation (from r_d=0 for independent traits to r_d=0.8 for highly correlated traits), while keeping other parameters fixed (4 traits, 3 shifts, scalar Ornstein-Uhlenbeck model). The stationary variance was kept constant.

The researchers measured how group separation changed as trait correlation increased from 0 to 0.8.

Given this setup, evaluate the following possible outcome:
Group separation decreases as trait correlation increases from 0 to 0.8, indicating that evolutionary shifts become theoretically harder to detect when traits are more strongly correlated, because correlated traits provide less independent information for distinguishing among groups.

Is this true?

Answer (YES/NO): NO